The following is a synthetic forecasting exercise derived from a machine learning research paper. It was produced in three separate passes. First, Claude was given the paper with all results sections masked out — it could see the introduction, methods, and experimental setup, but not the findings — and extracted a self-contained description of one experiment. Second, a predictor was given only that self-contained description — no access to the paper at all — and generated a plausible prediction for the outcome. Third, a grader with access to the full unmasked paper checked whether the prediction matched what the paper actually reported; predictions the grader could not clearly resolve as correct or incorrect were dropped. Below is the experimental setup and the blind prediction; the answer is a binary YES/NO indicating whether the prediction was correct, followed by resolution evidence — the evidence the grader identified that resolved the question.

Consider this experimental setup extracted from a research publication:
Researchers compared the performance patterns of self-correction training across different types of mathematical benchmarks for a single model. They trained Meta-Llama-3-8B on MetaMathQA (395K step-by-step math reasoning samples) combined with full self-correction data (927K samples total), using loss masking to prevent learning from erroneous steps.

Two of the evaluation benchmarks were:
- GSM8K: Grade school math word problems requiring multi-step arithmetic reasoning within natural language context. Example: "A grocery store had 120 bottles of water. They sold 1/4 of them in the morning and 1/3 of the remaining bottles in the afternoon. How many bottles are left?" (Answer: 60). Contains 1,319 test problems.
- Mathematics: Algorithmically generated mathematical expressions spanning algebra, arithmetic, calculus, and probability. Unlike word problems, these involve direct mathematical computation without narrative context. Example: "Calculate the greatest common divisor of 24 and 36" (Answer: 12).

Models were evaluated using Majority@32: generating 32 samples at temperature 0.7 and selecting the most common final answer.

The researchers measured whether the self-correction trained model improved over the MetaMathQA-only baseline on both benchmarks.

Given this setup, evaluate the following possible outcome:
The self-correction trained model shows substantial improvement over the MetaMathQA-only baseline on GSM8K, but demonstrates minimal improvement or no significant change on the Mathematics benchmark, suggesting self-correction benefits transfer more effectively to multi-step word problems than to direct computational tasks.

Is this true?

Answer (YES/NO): NO